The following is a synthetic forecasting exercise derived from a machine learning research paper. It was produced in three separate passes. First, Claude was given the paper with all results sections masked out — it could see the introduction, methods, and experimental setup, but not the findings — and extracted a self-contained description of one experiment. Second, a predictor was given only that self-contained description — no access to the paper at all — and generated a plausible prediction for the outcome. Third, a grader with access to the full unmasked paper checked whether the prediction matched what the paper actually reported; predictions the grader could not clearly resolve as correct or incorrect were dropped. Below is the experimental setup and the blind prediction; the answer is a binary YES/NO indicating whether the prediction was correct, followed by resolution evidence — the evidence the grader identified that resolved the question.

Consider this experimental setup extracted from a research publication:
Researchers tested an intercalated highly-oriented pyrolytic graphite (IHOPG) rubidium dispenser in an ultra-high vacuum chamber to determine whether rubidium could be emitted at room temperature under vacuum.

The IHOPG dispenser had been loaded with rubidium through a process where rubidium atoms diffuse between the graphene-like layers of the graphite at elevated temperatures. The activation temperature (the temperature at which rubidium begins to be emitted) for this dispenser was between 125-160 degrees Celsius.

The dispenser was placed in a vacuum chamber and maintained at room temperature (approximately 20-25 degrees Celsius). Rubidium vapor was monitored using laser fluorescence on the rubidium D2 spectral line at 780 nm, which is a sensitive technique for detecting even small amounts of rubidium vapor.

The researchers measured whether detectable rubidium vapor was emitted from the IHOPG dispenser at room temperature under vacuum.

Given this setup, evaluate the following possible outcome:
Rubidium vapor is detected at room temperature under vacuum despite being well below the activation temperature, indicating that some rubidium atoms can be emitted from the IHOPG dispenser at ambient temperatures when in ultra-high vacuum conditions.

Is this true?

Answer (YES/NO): NO